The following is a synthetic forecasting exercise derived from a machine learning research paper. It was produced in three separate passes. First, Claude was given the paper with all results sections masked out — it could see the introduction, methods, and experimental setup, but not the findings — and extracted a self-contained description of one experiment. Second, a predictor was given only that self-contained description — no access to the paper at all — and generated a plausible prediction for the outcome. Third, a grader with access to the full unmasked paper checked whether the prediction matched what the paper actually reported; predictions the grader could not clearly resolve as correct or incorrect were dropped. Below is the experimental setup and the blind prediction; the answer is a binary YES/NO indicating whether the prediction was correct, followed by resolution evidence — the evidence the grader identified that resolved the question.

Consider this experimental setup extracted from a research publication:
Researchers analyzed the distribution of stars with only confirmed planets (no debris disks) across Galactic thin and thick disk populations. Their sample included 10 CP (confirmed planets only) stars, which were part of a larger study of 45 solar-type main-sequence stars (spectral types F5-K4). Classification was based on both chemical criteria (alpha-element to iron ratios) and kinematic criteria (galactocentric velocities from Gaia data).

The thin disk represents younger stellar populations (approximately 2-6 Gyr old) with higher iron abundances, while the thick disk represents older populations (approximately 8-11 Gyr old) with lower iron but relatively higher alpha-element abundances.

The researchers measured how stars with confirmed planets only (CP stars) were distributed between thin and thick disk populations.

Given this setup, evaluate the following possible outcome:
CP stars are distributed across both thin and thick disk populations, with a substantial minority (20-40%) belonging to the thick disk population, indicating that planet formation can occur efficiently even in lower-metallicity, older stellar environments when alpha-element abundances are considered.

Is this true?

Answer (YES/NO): NO